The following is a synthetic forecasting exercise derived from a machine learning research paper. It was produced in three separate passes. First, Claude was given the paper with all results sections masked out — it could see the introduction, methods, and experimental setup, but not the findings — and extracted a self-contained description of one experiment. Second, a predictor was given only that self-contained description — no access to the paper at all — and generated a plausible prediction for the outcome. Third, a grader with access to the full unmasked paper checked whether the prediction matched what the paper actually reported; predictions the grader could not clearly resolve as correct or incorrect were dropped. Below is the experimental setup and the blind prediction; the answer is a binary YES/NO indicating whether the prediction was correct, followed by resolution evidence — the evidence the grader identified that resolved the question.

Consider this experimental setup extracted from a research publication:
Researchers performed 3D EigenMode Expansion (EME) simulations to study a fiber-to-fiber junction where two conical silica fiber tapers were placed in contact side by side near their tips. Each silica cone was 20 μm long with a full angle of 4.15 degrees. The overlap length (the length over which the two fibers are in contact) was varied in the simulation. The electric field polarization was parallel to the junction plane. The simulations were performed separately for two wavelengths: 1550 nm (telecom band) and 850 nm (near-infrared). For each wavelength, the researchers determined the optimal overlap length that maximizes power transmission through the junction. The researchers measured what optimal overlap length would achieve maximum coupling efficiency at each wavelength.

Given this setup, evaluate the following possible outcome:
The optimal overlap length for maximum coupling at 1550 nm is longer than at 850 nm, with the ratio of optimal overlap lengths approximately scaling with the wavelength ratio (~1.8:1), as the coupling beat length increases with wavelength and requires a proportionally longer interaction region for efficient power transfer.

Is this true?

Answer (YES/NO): NO